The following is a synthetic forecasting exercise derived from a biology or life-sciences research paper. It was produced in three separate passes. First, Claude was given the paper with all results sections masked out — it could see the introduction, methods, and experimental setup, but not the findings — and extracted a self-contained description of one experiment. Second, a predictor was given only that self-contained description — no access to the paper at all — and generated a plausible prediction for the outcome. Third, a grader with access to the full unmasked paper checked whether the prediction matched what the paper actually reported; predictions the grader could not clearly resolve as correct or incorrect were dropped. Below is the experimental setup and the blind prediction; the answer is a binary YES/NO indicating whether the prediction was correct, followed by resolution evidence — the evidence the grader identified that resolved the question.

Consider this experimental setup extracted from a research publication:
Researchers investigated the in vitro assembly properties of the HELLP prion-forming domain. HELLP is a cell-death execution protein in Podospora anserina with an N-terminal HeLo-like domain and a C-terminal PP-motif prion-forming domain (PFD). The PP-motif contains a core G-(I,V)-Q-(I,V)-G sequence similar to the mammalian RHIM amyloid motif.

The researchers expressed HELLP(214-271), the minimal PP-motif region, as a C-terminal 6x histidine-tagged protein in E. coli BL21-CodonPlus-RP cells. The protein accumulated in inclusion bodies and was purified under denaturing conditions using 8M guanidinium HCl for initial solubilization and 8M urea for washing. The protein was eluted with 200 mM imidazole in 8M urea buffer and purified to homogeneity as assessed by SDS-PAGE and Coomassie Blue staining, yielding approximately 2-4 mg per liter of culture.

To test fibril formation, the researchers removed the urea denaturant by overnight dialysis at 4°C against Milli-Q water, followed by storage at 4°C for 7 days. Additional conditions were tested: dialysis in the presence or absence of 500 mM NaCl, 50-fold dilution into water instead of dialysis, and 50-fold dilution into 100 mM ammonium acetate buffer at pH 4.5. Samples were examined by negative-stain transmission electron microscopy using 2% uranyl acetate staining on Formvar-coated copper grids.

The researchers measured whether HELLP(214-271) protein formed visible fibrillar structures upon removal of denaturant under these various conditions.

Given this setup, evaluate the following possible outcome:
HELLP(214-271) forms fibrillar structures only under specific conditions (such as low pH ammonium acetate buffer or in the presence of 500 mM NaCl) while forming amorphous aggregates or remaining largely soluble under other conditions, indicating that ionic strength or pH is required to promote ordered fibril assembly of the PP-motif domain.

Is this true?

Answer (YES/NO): NO